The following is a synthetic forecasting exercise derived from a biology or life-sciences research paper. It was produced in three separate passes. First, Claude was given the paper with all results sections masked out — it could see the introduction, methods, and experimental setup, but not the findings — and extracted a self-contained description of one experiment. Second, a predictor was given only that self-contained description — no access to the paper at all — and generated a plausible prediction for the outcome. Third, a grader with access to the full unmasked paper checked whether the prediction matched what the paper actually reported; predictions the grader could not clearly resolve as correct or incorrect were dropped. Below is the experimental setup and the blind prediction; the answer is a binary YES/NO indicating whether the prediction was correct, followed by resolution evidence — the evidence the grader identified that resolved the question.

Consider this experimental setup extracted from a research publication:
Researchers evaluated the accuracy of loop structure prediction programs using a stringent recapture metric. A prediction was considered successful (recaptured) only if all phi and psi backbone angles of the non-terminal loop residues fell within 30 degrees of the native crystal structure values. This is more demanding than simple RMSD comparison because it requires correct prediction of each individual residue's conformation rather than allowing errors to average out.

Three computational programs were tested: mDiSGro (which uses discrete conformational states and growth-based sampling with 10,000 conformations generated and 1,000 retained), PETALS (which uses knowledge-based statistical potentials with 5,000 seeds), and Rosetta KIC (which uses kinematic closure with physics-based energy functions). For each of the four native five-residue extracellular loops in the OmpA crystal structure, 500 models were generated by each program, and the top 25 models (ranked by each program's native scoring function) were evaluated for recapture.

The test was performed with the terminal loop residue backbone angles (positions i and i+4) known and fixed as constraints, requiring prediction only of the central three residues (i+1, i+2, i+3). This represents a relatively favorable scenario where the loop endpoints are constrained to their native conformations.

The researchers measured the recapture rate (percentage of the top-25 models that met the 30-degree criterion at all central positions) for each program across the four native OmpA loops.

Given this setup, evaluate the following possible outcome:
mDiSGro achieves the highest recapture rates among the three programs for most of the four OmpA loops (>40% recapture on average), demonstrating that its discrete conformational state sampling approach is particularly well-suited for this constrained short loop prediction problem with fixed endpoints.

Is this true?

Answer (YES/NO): NO